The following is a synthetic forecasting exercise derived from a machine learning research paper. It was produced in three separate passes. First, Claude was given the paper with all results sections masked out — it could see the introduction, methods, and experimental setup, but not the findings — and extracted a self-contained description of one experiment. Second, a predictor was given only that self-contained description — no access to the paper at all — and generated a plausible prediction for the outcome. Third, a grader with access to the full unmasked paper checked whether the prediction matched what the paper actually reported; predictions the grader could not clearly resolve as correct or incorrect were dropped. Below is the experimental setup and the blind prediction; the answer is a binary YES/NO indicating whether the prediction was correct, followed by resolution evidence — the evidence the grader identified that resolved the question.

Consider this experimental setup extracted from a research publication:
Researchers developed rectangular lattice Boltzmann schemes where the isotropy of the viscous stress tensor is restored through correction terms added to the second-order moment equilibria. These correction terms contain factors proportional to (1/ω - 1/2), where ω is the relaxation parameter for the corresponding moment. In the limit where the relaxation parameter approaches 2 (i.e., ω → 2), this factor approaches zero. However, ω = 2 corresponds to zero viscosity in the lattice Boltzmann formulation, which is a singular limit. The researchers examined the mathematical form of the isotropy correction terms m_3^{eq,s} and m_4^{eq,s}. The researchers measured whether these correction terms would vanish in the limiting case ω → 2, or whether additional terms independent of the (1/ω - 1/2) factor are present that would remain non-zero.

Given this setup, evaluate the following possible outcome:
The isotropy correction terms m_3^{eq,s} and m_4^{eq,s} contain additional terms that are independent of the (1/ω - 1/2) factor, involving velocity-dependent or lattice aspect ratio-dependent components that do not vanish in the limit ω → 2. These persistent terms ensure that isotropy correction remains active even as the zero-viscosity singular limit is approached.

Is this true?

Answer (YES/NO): NO